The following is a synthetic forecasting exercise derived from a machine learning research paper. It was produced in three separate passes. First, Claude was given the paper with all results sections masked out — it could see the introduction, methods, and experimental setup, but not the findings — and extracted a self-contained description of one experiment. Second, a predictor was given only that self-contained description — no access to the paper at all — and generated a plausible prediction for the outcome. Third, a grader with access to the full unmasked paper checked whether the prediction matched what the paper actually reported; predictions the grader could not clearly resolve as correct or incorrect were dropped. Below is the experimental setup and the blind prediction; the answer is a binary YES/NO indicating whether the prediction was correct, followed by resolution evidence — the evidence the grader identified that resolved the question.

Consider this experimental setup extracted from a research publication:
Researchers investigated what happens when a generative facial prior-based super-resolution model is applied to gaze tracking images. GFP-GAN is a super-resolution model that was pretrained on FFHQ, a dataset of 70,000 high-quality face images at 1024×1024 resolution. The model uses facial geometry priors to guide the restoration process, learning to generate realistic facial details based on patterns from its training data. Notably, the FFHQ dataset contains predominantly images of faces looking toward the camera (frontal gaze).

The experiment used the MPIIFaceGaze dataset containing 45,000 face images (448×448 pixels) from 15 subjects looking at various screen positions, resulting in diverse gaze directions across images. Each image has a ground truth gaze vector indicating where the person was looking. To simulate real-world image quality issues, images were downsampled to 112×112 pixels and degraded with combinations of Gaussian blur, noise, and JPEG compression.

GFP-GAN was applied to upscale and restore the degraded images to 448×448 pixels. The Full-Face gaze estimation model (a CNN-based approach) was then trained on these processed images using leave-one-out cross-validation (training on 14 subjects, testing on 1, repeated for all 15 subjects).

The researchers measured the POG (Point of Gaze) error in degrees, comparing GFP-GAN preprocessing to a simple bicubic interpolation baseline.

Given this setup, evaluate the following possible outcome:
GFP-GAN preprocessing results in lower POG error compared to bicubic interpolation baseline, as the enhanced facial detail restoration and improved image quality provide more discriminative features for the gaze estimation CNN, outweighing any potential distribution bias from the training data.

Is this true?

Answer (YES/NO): NO